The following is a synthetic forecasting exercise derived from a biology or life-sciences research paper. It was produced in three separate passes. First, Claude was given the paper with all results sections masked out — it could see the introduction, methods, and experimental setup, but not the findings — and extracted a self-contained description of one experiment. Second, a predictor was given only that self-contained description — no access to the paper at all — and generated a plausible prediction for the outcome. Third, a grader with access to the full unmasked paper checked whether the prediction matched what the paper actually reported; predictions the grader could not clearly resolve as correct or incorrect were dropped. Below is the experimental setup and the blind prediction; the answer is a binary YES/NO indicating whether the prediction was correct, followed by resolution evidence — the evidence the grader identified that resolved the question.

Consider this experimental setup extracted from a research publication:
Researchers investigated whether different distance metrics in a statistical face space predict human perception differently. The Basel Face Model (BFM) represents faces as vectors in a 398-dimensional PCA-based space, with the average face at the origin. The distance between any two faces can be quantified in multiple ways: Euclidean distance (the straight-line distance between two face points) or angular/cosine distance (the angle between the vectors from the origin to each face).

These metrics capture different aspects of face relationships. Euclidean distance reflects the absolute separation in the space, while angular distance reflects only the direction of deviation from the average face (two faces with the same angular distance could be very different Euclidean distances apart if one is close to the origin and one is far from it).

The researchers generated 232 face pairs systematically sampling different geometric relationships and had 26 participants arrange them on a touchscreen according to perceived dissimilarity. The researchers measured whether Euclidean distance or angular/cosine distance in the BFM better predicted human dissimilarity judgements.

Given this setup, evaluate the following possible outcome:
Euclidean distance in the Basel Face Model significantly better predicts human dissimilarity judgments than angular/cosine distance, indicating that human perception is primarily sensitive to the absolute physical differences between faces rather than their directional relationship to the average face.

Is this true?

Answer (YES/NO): YES